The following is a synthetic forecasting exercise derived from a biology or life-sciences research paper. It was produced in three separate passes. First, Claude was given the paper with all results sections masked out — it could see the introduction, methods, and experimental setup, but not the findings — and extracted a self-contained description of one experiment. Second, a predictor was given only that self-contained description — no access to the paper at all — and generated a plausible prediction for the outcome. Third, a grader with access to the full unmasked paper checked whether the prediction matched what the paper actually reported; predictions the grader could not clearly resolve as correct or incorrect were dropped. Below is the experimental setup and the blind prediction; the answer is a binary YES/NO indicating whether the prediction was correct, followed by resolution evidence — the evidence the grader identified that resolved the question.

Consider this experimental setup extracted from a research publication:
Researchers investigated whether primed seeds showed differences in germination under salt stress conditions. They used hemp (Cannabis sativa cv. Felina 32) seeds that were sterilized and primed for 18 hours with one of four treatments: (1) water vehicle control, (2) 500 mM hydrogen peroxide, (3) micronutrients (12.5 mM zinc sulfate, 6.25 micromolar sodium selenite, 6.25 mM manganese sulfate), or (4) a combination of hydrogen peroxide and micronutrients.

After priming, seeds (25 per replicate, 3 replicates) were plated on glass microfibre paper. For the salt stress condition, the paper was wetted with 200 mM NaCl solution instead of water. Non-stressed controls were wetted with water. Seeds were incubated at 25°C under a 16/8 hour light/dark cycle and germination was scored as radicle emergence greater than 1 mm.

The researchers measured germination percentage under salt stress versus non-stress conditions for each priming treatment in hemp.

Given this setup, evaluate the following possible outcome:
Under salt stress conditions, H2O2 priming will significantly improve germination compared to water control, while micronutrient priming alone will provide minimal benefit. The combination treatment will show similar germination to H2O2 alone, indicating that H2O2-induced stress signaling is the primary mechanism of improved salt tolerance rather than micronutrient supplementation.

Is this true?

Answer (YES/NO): NO